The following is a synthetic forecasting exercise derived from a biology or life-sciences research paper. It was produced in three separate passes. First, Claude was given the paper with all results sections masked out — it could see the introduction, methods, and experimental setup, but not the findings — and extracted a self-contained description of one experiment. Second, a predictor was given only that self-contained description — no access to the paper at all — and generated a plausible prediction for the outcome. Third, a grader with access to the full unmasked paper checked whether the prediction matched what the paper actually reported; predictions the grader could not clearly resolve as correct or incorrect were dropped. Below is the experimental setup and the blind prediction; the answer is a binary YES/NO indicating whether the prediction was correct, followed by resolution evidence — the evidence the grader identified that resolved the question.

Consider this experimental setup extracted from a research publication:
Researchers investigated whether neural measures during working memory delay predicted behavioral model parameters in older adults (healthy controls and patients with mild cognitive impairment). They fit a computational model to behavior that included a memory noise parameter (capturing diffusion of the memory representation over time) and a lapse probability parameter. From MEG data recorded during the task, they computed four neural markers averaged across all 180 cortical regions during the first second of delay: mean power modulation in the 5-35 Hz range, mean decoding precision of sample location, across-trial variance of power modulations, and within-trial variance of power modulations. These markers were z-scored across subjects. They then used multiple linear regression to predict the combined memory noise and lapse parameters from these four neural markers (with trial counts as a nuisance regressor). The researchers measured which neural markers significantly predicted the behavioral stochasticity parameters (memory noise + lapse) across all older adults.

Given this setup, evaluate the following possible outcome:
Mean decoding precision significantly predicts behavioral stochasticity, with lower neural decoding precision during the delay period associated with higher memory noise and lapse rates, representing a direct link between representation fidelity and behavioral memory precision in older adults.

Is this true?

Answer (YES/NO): YES